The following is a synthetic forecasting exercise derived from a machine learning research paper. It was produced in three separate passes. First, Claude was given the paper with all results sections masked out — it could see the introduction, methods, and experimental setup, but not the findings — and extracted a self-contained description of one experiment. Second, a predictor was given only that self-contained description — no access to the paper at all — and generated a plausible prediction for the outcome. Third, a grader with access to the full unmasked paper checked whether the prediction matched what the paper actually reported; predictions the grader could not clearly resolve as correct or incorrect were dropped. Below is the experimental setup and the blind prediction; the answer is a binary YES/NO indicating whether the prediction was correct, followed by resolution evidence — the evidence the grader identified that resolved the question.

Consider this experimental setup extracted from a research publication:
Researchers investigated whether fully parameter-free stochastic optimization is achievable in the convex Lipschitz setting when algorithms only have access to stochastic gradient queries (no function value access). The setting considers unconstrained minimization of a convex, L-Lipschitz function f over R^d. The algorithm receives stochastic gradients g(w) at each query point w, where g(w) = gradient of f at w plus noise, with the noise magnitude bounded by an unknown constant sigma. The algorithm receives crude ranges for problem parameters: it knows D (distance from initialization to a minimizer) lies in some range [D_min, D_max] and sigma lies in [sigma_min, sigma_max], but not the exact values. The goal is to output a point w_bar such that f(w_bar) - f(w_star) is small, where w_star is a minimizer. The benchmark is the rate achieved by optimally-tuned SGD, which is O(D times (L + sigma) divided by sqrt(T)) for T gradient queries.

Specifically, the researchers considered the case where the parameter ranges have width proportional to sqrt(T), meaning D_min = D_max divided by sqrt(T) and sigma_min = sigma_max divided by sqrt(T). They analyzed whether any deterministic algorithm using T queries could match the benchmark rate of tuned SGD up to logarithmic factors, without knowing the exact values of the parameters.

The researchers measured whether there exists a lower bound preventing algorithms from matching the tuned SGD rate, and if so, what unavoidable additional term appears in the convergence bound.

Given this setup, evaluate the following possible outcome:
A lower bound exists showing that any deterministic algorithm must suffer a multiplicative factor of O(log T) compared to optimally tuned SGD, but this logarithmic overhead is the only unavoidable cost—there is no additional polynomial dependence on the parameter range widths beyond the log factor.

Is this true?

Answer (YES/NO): NO